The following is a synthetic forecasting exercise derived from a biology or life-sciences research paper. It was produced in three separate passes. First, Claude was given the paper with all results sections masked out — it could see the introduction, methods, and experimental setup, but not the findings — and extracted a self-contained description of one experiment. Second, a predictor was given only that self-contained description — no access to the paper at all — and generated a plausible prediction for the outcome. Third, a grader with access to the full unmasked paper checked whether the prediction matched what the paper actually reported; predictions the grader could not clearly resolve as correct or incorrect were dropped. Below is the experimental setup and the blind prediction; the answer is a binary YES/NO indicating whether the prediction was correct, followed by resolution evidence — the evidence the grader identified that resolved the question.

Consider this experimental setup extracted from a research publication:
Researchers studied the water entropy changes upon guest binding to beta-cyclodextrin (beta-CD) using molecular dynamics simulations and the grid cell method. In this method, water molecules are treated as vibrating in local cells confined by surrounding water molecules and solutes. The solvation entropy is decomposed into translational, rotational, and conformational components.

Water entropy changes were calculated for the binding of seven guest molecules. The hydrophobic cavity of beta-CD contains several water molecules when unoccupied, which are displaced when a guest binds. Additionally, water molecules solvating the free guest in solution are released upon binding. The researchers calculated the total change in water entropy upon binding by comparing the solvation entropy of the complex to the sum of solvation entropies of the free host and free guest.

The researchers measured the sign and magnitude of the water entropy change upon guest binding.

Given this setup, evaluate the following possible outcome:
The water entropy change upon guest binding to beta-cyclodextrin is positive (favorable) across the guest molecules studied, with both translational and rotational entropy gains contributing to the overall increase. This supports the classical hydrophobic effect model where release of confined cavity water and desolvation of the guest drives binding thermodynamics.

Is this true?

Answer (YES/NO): NO